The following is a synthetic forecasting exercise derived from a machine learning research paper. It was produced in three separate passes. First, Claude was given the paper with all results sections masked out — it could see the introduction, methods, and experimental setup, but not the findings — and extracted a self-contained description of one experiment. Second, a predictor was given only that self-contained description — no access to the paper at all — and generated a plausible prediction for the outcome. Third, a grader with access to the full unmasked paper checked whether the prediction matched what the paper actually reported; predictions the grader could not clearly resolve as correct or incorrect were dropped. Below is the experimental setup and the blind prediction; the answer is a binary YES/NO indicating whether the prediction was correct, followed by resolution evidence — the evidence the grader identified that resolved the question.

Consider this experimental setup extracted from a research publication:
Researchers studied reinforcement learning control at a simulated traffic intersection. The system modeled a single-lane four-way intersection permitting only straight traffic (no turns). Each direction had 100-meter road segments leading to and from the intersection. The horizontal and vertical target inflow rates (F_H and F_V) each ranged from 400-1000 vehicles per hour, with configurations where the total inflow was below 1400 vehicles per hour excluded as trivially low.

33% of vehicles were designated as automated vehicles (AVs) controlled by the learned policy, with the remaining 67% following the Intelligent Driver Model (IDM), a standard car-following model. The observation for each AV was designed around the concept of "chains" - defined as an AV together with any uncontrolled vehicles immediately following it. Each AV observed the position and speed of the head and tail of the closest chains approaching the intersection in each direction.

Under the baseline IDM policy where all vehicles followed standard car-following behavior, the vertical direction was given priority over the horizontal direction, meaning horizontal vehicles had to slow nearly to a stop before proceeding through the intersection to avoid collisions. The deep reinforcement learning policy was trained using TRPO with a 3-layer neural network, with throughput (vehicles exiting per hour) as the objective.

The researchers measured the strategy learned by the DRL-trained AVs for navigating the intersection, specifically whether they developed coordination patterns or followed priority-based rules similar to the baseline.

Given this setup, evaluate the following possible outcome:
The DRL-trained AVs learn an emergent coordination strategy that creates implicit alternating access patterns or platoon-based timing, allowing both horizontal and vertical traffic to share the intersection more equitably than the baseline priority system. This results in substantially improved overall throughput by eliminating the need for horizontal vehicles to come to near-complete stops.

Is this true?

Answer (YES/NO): YES